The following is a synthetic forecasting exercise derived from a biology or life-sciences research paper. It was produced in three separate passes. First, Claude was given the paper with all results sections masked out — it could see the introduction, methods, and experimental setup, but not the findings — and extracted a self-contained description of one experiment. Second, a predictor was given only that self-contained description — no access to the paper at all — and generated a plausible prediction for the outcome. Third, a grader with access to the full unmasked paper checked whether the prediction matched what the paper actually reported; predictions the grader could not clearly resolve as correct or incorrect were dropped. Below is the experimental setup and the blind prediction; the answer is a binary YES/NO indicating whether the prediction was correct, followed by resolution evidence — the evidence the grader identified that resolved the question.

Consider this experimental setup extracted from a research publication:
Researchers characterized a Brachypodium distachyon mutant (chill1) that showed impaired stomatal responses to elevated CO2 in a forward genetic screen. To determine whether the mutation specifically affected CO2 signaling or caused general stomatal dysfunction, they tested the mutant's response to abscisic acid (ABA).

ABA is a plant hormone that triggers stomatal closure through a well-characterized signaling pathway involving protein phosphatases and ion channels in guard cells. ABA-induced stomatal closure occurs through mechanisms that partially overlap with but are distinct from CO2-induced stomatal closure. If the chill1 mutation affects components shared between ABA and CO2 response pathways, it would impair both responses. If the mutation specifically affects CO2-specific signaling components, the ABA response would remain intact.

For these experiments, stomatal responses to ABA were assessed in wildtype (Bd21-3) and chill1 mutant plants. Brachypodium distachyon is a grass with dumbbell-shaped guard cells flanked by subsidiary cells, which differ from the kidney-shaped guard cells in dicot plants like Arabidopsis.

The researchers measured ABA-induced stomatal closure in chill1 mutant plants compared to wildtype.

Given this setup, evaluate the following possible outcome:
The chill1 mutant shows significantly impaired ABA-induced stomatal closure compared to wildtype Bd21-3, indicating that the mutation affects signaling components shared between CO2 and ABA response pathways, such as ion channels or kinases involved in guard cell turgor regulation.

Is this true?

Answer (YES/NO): NO